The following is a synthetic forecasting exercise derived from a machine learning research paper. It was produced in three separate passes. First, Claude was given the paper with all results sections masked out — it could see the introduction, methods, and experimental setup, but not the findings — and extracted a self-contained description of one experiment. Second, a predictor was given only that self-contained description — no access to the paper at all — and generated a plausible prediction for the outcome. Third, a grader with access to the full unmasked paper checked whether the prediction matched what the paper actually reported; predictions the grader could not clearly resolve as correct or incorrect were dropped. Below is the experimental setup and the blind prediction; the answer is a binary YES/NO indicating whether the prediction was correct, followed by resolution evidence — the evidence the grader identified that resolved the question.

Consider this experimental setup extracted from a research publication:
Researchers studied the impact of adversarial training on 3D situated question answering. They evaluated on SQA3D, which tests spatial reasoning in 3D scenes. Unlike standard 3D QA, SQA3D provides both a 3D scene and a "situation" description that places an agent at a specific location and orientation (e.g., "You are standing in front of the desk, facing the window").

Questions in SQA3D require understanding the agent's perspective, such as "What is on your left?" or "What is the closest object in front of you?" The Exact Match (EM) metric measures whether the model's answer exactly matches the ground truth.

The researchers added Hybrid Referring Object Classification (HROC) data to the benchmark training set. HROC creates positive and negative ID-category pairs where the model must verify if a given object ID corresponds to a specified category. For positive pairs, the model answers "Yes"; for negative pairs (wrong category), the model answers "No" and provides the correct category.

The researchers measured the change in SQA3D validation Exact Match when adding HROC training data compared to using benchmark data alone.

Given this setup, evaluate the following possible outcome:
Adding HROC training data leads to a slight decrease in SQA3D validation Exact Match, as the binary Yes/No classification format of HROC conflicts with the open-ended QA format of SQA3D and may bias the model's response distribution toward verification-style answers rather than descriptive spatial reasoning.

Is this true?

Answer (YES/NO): NO